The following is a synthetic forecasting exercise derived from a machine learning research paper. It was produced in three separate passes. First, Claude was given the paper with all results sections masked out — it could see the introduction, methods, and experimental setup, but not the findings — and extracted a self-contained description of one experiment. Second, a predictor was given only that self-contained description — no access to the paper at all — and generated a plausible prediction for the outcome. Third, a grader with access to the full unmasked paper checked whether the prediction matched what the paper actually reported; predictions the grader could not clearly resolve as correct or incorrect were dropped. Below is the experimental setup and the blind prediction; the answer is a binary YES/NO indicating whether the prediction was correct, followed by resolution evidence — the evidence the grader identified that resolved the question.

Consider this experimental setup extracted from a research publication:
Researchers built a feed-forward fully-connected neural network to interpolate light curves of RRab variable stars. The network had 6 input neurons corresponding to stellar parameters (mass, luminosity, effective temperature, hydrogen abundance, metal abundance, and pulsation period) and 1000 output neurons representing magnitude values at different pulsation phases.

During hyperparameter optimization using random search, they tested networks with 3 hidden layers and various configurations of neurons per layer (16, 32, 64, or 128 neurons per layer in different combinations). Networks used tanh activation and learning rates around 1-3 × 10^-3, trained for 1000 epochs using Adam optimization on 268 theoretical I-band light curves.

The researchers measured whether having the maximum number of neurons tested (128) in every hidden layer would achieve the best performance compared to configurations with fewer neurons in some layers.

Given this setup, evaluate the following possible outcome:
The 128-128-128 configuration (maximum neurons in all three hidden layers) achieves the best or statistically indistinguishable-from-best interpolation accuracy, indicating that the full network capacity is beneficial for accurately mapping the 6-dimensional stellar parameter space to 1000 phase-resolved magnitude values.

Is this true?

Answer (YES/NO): NO